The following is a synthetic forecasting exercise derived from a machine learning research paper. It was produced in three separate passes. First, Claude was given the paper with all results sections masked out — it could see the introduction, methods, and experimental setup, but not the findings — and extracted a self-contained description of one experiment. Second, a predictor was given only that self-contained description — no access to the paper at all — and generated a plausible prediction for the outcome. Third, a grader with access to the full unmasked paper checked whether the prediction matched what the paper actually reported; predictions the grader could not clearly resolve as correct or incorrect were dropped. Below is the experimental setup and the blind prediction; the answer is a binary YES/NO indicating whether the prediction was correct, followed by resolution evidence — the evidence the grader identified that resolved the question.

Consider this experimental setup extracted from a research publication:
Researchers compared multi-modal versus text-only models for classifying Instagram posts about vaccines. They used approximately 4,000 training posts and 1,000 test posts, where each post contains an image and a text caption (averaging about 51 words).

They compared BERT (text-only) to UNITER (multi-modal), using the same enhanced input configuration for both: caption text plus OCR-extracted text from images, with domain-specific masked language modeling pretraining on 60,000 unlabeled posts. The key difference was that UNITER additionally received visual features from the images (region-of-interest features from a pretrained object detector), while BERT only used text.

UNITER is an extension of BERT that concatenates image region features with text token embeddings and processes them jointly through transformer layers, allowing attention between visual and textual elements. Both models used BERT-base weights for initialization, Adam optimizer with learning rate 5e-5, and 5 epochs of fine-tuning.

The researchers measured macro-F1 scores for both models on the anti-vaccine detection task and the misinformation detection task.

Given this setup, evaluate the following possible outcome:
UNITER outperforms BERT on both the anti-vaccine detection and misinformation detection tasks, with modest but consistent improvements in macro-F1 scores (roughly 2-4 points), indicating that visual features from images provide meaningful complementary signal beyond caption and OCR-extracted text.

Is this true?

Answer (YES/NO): NO